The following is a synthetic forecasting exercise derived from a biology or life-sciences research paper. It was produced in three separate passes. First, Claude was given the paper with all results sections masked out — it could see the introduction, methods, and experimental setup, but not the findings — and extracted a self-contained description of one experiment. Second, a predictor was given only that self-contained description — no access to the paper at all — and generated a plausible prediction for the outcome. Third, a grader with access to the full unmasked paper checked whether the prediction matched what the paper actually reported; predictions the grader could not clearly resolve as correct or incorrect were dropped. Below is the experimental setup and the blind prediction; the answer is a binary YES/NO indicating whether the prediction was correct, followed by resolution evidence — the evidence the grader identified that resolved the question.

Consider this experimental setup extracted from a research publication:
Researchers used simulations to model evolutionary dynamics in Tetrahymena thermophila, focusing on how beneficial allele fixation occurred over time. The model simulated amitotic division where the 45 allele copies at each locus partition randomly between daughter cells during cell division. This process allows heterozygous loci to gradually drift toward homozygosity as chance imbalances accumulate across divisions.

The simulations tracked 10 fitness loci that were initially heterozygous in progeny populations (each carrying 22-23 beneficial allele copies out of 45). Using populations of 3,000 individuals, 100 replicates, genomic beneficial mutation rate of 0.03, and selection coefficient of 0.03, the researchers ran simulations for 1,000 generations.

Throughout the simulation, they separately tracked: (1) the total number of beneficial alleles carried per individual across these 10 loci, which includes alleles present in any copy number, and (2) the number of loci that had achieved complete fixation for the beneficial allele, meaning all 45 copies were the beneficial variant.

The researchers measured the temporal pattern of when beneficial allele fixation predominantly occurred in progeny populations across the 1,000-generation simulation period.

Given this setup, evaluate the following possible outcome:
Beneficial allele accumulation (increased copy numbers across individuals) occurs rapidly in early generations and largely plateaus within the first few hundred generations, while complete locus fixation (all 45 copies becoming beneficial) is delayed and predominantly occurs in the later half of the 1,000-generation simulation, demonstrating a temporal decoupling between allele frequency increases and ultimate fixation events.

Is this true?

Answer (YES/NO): NO